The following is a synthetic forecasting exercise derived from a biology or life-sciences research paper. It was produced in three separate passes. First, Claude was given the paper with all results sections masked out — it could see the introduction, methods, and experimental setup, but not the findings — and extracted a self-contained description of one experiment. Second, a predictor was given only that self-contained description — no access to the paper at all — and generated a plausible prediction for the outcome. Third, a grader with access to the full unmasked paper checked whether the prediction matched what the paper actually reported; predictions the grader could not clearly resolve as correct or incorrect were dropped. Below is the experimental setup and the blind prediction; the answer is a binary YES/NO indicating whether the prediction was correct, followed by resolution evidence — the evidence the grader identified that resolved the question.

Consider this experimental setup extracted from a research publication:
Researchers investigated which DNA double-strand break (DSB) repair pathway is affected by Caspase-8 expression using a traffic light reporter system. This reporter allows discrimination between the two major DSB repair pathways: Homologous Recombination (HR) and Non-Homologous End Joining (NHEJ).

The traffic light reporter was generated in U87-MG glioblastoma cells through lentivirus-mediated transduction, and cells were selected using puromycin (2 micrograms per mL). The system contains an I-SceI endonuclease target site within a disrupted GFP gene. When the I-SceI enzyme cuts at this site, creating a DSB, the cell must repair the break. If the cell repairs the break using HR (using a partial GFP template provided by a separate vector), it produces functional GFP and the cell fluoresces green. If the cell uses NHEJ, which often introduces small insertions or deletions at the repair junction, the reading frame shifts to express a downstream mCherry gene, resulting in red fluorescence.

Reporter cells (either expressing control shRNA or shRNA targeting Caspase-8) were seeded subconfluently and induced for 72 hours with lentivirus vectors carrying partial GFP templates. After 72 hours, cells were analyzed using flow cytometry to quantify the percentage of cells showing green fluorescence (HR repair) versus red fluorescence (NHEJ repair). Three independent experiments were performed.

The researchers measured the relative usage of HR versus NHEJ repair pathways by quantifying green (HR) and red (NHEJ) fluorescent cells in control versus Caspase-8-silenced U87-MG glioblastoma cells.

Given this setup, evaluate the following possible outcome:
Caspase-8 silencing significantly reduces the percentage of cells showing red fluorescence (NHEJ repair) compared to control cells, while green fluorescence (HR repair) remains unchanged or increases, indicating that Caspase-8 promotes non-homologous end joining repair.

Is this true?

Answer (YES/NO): NO